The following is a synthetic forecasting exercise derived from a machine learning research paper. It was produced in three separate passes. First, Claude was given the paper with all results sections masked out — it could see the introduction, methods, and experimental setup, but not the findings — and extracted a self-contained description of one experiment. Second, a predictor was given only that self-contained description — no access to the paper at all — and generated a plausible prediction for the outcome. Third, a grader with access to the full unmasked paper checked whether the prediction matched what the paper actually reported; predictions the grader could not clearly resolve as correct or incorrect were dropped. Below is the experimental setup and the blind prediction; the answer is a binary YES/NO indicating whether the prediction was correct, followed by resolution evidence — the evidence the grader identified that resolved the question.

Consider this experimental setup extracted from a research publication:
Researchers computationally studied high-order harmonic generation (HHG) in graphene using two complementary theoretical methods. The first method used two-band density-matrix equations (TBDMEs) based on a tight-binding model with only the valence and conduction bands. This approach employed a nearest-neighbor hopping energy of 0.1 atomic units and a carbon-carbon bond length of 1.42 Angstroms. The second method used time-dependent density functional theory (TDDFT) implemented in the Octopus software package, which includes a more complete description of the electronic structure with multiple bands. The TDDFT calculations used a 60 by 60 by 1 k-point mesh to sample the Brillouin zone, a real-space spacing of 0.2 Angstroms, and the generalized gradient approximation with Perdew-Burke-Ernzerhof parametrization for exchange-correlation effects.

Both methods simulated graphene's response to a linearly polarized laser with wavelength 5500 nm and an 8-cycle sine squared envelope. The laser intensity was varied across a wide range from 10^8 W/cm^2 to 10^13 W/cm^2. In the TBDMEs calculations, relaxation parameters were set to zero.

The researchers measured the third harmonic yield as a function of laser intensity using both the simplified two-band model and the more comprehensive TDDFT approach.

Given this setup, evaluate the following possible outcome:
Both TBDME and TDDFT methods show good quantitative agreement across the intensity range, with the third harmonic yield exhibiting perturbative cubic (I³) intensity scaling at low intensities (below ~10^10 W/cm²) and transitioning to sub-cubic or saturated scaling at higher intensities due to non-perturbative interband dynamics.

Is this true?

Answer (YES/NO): NO